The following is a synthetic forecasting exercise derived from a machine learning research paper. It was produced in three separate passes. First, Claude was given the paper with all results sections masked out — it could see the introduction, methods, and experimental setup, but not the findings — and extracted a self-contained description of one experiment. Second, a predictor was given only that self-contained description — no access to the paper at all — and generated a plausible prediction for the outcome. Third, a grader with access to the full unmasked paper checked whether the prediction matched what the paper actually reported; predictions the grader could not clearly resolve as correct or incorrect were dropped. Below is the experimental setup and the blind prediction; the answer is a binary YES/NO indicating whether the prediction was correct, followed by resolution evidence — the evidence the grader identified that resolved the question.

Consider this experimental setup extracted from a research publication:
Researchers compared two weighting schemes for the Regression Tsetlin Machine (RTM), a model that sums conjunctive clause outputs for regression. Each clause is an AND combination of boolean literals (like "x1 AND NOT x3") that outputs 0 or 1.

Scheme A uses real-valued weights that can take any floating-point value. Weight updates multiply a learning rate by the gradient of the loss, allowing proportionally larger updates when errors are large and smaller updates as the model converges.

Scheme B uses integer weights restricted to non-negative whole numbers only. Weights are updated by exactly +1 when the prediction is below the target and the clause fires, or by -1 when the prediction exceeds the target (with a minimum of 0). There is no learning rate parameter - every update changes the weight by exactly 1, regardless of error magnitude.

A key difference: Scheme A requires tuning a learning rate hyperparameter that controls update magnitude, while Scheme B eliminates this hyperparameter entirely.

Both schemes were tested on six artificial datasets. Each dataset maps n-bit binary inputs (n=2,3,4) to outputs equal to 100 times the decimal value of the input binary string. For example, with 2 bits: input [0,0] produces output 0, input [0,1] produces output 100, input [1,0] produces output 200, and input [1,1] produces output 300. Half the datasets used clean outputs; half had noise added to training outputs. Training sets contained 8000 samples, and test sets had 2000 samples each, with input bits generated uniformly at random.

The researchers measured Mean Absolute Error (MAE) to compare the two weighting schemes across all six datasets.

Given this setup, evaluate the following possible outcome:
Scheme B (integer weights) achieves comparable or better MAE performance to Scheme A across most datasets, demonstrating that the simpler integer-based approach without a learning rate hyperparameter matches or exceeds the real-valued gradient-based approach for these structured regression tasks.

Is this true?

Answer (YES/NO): YES